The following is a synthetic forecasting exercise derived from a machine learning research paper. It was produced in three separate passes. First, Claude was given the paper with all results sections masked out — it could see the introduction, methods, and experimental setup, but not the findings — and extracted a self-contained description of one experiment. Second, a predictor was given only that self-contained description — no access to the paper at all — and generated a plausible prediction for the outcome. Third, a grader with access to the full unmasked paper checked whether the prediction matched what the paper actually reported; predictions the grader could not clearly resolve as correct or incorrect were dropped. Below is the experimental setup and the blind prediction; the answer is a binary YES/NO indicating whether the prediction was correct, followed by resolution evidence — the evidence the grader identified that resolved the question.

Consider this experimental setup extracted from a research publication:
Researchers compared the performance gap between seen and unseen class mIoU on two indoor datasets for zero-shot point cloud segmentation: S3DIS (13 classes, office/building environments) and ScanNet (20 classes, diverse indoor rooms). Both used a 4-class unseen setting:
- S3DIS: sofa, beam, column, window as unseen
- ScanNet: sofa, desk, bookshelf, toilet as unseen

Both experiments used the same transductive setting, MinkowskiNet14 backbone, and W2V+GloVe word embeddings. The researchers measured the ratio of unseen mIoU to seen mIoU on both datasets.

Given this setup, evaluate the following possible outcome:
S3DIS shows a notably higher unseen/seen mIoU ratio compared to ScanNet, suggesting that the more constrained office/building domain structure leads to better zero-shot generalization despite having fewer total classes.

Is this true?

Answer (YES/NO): NO